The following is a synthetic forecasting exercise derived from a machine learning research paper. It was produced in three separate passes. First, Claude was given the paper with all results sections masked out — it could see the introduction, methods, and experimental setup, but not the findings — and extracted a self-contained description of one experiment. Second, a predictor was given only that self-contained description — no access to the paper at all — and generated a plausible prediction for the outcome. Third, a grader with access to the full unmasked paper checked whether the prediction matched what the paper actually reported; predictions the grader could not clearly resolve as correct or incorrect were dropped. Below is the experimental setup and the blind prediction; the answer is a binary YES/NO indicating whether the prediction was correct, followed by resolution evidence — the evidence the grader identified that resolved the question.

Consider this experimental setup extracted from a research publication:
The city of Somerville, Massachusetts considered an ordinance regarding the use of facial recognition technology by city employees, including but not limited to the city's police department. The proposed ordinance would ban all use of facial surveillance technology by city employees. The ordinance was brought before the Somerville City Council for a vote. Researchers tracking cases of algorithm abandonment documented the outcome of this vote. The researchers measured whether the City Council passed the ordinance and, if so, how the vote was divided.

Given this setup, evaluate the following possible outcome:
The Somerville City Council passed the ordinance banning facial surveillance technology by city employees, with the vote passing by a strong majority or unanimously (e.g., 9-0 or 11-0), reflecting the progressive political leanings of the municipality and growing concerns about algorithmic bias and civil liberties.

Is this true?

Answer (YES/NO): YES